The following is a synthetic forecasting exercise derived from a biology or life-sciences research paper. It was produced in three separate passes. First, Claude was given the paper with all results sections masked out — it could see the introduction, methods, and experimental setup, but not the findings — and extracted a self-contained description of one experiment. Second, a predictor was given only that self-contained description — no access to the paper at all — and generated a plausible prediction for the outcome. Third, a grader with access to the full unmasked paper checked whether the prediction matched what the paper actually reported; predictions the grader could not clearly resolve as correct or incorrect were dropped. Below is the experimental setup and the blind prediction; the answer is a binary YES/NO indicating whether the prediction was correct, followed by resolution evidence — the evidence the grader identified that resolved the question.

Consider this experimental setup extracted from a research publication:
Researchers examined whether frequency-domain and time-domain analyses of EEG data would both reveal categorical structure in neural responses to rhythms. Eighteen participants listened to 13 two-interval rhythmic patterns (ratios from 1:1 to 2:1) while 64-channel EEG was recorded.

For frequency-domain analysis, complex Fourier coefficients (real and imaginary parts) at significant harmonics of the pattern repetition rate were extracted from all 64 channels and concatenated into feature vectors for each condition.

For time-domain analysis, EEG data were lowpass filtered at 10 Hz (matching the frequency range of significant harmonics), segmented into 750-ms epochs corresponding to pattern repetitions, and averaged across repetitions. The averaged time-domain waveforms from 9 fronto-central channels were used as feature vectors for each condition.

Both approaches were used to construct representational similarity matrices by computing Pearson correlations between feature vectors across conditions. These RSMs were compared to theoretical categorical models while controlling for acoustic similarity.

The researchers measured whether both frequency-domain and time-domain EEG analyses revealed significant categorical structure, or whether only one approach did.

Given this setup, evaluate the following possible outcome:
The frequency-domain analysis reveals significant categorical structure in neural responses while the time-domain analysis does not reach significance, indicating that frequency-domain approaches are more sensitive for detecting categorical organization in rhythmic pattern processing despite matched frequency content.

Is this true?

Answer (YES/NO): NO